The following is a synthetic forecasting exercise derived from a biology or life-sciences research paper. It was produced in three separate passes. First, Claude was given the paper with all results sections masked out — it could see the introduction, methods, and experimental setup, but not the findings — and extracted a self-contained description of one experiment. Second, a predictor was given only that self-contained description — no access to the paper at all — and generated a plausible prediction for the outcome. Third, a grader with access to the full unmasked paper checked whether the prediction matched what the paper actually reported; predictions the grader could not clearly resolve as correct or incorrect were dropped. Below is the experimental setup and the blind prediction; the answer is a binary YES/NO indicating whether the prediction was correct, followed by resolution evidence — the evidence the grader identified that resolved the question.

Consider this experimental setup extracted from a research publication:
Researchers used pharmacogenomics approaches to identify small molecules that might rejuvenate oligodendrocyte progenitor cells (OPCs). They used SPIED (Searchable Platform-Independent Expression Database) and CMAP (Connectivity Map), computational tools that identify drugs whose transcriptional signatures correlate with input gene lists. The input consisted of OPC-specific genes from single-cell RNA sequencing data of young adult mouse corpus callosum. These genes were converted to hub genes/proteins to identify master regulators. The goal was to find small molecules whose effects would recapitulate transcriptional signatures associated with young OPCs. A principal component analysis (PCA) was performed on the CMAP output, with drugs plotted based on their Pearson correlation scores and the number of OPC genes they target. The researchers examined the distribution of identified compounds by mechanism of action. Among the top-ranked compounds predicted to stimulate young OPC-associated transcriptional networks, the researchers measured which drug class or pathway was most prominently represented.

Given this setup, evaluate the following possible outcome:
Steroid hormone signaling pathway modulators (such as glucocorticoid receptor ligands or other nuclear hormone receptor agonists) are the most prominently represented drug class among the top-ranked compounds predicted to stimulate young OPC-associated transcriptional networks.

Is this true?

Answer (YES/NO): NO